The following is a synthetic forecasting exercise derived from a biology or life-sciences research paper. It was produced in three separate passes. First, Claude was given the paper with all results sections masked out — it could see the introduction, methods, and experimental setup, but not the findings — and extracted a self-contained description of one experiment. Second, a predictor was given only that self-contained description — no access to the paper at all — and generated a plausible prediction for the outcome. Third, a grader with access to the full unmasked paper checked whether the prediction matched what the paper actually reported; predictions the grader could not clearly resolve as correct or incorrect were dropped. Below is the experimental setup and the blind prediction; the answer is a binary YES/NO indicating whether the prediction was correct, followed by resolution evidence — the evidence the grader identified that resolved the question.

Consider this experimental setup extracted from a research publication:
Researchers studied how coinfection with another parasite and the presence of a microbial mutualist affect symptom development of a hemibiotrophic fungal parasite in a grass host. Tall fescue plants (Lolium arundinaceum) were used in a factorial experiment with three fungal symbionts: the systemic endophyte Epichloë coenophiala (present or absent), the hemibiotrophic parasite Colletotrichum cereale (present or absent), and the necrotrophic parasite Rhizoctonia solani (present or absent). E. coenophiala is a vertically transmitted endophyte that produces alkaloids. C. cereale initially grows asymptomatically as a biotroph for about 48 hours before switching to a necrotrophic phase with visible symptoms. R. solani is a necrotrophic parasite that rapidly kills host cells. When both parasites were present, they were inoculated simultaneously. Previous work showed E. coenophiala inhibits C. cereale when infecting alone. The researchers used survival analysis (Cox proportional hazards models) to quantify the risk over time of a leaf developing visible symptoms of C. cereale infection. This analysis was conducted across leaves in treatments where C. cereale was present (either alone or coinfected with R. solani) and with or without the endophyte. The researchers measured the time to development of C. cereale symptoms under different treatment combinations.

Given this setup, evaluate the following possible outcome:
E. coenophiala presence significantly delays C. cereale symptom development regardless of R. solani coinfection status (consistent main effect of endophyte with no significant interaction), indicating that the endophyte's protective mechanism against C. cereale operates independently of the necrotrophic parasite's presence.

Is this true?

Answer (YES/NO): NO